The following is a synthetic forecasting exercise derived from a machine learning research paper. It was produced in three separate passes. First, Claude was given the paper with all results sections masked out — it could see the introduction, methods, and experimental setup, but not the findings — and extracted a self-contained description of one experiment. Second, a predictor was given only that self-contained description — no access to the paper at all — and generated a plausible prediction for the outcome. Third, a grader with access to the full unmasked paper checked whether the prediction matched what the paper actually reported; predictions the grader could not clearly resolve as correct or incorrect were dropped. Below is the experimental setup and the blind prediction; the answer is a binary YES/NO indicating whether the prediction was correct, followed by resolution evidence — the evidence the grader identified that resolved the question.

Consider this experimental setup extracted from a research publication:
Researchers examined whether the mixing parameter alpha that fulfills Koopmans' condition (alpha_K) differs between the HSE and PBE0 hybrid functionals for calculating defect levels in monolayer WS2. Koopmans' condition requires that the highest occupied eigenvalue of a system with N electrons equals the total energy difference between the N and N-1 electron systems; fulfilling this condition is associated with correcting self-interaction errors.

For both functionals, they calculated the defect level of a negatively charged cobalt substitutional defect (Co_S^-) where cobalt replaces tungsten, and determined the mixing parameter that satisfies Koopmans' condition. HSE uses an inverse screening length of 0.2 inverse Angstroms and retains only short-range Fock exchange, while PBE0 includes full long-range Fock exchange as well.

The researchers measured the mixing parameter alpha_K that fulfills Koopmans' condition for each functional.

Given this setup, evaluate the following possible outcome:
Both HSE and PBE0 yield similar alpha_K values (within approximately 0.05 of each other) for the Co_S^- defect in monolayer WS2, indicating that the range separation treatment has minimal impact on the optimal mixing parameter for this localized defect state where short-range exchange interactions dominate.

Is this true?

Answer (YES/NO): YES